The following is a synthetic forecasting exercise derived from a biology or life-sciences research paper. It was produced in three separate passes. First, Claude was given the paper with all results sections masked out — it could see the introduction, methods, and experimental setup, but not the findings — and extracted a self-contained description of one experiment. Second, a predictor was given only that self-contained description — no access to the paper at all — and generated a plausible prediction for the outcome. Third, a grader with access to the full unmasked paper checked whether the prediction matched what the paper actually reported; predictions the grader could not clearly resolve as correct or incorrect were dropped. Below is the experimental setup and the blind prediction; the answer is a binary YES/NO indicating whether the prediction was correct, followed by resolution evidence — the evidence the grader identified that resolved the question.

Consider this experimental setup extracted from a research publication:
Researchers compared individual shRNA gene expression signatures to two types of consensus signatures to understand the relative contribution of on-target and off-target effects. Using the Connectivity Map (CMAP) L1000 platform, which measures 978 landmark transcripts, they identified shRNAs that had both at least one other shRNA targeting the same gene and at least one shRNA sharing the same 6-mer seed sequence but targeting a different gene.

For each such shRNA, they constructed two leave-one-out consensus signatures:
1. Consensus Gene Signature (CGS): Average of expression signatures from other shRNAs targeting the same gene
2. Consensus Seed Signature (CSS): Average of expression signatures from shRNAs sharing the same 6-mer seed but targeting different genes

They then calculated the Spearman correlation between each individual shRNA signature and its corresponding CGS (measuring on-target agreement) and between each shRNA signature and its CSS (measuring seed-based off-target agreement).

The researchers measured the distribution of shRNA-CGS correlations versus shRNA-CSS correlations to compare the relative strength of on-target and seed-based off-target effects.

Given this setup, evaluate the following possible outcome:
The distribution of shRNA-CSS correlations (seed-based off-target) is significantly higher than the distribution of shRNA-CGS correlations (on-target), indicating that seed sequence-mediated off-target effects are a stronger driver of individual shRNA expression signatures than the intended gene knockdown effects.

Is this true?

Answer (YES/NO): YES